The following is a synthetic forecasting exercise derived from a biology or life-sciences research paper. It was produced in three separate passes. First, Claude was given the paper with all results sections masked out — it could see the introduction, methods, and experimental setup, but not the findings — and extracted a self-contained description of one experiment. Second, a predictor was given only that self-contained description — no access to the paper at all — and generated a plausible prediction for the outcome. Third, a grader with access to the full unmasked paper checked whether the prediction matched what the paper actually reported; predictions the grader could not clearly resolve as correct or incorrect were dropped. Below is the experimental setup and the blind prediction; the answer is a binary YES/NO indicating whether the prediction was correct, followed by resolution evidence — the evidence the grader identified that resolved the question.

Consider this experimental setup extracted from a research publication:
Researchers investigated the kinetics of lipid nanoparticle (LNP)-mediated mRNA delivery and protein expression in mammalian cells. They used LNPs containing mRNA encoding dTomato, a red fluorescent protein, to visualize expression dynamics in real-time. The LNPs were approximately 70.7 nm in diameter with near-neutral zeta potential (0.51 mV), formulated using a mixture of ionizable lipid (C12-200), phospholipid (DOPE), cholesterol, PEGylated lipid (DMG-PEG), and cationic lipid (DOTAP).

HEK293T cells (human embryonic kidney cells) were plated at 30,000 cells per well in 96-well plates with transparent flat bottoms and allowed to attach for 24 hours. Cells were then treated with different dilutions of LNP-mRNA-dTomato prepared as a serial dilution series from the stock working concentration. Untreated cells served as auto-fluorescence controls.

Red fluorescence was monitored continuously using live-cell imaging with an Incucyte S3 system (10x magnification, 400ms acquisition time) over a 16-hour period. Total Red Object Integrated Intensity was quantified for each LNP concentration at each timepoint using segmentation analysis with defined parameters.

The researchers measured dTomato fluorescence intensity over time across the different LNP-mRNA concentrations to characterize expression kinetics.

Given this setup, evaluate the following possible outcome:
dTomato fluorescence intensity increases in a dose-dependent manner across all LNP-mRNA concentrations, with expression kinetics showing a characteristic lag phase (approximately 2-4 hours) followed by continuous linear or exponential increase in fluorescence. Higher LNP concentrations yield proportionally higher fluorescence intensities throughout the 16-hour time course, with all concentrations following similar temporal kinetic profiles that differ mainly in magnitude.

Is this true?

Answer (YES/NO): NO